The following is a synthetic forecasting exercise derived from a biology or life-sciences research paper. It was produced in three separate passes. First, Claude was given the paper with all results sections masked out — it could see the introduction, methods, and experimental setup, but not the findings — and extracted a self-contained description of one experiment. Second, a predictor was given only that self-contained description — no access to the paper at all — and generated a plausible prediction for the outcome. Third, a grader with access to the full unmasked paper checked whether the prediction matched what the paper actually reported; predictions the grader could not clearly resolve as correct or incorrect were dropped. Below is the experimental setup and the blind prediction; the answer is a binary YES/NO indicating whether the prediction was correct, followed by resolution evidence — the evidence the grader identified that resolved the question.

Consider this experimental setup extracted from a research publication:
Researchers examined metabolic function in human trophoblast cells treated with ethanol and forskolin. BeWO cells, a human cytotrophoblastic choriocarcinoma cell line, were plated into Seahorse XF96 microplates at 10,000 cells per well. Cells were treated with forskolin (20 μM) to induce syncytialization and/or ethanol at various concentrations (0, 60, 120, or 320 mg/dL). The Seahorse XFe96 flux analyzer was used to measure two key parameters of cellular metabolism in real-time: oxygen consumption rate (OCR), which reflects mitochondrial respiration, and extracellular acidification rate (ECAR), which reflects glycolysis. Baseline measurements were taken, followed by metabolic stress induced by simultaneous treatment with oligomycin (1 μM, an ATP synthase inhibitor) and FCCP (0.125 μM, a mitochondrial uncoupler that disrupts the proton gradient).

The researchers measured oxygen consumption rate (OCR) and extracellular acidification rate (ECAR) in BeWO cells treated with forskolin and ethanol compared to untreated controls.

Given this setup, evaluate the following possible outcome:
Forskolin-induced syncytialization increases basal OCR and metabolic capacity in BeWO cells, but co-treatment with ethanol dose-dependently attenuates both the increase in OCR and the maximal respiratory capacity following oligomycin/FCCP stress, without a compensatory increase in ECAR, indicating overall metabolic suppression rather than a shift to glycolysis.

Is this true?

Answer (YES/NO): NO